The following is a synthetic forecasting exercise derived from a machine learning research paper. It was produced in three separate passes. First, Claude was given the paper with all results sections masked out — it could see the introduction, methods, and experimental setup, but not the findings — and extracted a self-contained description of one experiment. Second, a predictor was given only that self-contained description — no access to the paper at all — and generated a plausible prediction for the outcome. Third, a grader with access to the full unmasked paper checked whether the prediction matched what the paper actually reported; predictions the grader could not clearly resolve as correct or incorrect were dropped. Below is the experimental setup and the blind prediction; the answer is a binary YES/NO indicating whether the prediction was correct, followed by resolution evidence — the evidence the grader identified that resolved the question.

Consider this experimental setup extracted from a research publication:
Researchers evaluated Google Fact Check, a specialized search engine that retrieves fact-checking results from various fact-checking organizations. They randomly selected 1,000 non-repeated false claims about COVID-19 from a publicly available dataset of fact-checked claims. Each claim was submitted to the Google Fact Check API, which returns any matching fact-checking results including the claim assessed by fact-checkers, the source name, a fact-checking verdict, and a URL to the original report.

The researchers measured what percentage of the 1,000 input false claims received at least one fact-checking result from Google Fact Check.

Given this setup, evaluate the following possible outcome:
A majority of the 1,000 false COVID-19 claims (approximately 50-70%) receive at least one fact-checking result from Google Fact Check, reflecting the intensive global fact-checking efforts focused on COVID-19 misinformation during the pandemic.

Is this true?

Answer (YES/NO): NO